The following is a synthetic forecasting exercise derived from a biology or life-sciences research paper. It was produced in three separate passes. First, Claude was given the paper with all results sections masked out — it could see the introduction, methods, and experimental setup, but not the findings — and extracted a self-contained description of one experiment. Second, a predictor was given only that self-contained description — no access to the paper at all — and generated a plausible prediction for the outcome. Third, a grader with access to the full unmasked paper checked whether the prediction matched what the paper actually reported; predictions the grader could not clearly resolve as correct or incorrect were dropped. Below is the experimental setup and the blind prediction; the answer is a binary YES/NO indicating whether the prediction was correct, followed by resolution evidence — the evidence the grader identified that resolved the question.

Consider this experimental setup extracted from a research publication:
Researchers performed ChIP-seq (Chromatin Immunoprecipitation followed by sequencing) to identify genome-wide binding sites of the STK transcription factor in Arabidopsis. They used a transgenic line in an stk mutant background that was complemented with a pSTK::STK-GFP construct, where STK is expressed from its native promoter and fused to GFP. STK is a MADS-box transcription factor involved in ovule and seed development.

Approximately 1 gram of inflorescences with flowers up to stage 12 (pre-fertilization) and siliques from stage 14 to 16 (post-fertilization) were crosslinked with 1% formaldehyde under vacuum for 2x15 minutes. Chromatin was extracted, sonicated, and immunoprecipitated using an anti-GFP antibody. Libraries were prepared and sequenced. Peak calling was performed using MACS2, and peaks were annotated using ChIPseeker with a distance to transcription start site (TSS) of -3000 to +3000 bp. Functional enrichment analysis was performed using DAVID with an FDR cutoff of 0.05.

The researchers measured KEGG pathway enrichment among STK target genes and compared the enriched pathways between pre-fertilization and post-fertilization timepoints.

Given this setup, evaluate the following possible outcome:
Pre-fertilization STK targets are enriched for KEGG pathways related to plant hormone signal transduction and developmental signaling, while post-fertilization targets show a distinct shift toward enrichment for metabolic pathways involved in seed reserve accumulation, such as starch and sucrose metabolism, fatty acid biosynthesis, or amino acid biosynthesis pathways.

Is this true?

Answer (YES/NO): NO